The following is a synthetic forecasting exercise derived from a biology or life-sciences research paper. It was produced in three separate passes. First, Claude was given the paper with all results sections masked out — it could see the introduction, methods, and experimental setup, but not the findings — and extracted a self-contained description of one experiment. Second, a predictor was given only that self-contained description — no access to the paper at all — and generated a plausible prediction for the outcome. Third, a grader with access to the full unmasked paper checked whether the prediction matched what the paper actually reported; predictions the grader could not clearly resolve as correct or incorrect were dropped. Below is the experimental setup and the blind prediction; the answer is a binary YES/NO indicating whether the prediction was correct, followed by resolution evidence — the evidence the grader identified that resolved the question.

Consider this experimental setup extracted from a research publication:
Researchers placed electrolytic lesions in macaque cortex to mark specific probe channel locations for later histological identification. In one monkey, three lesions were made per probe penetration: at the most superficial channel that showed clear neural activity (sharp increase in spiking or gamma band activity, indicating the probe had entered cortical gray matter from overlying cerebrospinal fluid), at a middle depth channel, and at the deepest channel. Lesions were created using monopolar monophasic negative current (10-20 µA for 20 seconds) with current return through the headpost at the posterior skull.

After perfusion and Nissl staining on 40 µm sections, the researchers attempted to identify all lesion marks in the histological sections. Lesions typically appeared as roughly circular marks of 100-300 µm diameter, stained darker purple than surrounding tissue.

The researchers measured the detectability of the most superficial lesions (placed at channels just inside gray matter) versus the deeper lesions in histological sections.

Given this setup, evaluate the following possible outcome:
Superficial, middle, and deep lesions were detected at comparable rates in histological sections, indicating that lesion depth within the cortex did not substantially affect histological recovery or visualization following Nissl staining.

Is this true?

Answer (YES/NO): NO